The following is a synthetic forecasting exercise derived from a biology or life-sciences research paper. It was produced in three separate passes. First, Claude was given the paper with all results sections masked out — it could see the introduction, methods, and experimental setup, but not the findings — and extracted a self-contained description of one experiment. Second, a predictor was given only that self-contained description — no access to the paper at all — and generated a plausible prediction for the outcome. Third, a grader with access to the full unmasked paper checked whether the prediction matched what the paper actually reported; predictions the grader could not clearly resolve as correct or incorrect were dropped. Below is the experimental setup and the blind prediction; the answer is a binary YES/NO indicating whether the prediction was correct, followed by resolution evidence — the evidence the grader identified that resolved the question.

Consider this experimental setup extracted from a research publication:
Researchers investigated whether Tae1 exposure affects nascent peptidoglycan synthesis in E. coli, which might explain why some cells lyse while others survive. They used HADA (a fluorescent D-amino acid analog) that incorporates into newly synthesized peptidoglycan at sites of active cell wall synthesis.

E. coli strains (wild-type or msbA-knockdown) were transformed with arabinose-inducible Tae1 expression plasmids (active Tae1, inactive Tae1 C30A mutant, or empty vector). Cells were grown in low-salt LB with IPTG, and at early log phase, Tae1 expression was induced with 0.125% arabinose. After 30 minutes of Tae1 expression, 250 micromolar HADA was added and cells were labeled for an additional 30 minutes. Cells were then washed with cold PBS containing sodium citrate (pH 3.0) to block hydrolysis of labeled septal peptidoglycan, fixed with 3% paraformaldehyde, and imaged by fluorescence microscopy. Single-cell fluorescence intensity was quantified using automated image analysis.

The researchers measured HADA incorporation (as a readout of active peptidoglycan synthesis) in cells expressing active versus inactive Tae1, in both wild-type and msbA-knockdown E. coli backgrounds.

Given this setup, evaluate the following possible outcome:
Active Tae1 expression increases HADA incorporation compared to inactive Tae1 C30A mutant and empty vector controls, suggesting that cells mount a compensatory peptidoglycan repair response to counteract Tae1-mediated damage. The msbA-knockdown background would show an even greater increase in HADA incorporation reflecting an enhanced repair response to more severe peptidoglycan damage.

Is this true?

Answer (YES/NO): NO